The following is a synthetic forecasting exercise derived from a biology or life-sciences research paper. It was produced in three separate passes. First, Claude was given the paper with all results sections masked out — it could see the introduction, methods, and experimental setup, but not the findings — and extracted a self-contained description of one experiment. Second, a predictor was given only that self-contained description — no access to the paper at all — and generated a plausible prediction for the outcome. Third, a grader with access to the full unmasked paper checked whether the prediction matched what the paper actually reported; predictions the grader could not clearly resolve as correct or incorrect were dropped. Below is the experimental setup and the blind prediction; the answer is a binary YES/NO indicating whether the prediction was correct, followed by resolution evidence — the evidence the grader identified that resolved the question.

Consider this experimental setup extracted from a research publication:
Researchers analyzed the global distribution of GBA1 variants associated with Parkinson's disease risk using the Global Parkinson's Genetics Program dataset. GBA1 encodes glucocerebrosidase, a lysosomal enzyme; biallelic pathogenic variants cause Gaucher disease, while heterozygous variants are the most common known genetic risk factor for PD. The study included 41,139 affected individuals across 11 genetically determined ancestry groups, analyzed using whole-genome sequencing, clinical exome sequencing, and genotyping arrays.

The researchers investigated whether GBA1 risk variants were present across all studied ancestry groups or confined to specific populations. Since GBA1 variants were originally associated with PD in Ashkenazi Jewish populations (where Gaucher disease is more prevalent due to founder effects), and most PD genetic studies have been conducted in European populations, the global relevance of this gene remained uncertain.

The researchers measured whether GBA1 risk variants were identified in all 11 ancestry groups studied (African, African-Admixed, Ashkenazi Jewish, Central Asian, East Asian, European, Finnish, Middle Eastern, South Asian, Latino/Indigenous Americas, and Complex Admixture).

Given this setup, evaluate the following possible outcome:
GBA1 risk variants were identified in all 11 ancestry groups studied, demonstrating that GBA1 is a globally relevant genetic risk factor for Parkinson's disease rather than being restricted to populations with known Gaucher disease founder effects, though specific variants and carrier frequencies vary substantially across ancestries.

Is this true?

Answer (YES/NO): YES